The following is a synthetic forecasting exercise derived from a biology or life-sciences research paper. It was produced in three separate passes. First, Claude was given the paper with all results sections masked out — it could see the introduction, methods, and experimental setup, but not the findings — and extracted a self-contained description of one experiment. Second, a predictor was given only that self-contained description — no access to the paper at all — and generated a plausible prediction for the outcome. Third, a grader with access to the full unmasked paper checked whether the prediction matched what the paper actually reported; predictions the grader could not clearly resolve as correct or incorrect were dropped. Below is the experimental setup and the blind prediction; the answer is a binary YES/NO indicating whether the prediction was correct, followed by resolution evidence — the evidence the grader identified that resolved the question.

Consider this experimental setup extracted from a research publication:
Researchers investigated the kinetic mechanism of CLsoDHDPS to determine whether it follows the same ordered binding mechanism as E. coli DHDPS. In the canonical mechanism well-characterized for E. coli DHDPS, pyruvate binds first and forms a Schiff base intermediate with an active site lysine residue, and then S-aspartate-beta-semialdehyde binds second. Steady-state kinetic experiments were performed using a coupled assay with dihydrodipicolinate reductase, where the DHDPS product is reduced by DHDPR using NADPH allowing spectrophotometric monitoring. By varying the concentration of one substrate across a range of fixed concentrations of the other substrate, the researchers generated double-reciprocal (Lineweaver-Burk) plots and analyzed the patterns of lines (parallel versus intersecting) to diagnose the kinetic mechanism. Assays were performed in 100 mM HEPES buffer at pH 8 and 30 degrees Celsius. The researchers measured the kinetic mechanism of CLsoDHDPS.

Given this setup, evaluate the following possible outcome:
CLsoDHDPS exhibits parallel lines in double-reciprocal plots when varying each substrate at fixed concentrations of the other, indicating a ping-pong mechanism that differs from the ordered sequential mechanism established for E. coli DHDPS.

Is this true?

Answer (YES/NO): NO